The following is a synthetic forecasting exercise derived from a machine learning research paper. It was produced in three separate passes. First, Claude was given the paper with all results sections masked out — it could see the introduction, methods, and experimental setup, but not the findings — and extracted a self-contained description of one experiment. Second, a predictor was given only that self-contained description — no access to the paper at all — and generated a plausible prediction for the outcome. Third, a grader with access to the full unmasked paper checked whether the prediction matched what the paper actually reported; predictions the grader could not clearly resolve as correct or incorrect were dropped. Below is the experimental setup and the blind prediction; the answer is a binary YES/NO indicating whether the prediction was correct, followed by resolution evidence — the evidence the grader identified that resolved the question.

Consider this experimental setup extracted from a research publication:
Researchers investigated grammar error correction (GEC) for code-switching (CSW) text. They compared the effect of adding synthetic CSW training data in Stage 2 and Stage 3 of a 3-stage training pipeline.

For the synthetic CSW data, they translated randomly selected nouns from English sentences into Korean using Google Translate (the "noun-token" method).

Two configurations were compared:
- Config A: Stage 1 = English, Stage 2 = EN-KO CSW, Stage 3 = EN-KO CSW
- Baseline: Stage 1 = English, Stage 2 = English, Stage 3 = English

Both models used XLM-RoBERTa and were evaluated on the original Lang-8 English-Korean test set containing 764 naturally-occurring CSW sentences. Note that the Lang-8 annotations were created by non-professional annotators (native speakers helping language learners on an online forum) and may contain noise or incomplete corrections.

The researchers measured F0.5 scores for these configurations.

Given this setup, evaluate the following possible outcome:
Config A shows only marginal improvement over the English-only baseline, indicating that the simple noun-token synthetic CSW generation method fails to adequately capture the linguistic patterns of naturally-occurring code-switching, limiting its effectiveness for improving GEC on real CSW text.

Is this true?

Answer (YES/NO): NO